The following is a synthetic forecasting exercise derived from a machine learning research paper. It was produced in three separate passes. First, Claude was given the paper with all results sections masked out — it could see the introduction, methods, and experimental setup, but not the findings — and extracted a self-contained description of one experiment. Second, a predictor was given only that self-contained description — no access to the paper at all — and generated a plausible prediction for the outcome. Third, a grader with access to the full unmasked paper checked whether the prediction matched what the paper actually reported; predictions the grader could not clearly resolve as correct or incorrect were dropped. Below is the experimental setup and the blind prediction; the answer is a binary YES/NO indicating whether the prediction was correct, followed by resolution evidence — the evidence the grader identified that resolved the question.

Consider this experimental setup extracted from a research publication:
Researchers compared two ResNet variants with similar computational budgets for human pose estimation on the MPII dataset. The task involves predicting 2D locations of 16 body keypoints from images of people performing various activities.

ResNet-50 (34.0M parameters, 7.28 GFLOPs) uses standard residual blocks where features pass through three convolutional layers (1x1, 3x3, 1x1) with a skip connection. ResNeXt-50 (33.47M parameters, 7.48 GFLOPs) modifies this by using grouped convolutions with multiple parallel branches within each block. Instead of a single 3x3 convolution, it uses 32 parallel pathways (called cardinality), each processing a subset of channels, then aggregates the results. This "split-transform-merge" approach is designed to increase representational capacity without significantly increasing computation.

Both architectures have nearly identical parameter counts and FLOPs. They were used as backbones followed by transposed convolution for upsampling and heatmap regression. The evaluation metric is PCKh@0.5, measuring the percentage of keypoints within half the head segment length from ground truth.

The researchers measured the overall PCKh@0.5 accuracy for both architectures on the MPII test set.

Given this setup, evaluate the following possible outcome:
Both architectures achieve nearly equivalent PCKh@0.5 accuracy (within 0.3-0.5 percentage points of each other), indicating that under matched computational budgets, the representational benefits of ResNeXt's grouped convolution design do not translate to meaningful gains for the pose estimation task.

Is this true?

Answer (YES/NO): YES